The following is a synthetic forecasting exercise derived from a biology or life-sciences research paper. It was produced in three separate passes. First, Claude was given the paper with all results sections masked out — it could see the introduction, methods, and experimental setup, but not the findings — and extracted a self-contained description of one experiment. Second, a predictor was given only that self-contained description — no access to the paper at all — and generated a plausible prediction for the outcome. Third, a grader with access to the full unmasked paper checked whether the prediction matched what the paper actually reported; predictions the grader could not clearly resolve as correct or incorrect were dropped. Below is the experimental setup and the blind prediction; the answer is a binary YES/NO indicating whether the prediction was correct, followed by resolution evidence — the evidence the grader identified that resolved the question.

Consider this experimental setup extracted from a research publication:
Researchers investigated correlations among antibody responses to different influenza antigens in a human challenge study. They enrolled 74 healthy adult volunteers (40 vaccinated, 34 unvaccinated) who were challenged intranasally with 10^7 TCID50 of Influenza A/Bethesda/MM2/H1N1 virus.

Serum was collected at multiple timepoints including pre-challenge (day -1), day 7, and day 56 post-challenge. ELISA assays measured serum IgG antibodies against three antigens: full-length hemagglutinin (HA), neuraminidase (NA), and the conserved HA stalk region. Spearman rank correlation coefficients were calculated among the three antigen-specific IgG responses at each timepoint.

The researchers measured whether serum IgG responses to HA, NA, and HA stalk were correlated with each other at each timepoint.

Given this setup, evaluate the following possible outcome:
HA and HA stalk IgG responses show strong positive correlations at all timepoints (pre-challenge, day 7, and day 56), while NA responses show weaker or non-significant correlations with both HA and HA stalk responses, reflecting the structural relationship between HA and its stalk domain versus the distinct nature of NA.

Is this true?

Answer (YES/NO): YES